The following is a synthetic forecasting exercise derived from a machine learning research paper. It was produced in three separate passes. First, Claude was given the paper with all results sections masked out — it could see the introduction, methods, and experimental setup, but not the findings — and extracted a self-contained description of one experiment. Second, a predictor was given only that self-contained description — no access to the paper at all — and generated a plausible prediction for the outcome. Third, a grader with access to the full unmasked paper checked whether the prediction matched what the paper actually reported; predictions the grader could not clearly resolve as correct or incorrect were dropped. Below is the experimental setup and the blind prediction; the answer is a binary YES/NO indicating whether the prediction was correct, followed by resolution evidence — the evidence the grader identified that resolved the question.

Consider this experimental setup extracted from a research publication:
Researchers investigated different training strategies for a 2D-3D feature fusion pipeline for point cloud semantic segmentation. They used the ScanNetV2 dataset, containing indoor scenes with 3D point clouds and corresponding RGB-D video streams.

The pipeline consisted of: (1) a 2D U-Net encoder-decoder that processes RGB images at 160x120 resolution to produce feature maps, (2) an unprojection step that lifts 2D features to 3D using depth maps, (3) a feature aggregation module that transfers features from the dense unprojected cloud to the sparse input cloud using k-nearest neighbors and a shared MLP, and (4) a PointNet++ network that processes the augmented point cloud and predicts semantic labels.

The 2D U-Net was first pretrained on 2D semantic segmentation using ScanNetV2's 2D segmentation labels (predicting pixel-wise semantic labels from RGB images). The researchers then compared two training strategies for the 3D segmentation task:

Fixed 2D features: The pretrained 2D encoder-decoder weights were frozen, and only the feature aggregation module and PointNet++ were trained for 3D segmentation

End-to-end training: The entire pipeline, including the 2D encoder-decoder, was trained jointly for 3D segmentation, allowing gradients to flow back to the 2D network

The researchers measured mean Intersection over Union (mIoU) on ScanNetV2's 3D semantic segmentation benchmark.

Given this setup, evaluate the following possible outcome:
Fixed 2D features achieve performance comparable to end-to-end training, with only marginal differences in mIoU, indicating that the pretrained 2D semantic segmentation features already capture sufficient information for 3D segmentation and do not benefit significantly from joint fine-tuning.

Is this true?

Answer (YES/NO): YES